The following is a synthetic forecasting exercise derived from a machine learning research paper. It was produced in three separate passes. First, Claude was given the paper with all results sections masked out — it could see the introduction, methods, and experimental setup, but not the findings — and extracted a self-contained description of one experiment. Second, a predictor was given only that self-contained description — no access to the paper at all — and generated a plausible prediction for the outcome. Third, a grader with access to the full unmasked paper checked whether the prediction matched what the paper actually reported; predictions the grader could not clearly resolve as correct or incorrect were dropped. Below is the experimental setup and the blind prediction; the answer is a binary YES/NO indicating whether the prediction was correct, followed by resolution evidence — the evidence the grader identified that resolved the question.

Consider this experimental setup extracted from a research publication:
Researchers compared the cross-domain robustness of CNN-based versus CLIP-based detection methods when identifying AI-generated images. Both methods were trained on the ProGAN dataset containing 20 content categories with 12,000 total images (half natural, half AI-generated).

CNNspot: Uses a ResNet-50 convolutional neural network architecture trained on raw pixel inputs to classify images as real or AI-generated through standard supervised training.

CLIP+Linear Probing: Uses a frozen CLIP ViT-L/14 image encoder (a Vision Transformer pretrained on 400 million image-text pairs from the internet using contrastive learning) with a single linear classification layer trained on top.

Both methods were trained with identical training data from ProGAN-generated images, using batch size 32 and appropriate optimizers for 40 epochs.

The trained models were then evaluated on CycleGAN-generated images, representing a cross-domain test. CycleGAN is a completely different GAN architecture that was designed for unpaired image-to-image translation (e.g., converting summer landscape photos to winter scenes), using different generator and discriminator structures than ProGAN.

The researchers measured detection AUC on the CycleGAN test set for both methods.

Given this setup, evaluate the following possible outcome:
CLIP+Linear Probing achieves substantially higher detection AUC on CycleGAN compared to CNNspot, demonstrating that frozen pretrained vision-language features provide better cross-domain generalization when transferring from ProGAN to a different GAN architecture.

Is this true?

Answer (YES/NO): YES